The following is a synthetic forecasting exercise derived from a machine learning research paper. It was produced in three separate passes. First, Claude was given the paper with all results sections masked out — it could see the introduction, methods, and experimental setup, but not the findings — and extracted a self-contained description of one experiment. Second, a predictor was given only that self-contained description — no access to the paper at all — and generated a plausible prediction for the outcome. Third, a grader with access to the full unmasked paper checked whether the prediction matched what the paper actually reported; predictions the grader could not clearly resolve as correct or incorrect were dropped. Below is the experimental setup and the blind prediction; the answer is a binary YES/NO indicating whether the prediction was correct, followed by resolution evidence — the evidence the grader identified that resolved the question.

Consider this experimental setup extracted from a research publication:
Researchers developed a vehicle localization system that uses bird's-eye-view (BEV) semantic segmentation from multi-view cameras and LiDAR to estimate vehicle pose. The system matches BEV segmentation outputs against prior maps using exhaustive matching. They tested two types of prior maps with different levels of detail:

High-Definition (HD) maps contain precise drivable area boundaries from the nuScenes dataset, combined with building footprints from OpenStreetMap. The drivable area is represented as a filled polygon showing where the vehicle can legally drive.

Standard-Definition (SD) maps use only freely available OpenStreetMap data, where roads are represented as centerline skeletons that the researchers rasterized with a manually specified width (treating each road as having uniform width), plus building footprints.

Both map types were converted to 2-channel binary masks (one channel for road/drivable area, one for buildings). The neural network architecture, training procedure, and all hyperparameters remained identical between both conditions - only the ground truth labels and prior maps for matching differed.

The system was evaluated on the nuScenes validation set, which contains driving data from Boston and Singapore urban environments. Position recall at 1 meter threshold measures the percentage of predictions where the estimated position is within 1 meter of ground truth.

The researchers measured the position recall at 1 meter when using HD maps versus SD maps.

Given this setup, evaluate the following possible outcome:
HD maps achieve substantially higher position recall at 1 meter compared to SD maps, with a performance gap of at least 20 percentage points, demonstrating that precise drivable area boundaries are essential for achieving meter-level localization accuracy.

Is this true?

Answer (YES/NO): YES